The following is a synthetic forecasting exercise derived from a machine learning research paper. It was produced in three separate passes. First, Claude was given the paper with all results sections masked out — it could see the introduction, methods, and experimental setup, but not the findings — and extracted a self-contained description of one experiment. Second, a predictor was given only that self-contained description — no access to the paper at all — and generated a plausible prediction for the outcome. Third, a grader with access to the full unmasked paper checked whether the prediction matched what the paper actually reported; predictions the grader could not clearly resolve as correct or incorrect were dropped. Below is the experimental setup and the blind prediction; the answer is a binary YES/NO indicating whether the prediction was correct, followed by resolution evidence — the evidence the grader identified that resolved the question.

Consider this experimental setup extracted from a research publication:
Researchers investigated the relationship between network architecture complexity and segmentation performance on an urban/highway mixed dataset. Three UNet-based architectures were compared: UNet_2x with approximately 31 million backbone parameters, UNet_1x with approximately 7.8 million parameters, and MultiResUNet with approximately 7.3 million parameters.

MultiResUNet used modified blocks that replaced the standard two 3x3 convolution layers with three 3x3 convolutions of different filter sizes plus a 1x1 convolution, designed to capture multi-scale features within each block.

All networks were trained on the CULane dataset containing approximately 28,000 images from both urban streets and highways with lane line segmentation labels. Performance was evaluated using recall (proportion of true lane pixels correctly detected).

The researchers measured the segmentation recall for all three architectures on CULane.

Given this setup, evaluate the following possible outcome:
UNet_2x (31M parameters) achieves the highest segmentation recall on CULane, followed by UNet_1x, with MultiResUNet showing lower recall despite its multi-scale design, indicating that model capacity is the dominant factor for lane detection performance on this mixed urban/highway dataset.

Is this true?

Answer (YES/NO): YES